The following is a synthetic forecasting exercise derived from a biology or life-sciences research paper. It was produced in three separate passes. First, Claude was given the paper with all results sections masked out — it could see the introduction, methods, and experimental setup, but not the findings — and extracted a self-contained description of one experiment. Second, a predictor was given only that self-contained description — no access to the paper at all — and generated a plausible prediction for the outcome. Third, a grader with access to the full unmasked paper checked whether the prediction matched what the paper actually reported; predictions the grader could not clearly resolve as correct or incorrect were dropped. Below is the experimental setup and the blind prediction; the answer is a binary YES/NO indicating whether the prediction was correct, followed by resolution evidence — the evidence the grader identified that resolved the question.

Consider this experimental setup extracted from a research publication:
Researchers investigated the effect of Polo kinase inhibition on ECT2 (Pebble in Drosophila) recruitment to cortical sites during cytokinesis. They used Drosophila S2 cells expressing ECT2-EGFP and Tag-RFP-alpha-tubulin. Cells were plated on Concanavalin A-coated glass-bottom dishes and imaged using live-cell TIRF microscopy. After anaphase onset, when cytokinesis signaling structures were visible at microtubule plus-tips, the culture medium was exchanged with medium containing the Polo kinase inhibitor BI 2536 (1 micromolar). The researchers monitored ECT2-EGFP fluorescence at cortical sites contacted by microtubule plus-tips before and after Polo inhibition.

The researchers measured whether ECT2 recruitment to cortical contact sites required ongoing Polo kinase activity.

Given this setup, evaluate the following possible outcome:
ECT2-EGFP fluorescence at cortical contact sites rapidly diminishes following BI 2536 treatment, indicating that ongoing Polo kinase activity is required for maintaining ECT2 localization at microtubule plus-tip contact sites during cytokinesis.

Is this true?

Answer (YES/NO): YES